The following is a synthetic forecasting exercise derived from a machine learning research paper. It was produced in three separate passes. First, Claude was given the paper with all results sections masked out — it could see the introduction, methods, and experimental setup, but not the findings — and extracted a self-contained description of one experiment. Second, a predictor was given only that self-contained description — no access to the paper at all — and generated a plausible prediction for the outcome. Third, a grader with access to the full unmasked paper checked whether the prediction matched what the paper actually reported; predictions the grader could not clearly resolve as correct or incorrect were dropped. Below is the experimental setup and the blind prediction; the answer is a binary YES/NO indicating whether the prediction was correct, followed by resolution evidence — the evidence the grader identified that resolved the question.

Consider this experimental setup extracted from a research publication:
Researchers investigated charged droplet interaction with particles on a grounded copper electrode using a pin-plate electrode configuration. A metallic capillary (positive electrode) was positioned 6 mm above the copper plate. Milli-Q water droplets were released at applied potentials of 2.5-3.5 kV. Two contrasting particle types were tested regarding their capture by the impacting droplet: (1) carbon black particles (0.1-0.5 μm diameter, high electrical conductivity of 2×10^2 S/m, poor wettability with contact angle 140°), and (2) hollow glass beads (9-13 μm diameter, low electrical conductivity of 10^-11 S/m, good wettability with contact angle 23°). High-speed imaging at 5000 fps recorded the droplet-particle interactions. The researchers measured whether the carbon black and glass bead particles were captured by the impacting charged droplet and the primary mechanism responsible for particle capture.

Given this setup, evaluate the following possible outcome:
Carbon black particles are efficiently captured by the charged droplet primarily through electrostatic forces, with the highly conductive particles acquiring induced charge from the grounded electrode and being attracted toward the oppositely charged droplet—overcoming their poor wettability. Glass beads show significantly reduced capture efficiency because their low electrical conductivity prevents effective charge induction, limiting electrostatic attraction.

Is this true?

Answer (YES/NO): NO